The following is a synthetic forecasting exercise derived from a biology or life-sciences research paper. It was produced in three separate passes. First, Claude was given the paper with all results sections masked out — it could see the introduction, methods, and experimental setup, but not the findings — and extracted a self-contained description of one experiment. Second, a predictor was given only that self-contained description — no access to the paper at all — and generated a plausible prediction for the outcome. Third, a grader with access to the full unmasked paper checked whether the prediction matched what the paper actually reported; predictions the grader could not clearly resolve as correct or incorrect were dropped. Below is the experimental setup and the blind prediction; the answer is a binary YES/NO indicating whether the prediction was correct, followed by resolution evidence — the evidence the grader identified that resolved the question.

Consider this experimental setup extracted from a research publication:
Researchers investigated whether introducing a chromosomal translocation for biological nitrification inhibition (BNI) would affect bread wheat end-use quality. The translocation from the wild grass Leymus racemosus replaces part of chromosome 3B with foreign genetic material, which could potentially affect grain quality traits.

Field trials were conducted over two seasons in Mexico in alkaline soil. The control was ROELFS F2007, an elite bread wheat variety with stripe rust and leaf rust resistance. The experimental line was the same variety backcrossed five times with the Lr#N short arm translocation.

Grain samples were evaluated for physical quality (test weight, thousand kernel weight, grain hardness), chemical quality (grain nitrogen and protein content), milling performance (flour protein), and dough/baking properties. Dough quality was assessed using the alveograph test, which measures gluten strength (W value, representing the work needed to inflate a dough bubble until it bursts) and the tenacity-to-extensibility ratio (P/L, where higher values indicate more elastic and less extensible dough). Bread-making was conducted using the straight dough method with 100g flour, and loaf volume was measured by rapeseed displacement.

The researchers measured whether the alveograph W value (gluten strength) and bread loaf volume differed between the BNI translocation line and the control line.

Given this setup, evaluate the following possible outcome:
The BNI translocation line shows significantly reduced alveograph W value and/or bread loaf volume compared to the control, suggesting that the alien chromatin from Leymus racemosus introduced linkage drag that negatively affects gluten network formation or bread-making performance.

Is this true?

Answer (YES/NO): YES